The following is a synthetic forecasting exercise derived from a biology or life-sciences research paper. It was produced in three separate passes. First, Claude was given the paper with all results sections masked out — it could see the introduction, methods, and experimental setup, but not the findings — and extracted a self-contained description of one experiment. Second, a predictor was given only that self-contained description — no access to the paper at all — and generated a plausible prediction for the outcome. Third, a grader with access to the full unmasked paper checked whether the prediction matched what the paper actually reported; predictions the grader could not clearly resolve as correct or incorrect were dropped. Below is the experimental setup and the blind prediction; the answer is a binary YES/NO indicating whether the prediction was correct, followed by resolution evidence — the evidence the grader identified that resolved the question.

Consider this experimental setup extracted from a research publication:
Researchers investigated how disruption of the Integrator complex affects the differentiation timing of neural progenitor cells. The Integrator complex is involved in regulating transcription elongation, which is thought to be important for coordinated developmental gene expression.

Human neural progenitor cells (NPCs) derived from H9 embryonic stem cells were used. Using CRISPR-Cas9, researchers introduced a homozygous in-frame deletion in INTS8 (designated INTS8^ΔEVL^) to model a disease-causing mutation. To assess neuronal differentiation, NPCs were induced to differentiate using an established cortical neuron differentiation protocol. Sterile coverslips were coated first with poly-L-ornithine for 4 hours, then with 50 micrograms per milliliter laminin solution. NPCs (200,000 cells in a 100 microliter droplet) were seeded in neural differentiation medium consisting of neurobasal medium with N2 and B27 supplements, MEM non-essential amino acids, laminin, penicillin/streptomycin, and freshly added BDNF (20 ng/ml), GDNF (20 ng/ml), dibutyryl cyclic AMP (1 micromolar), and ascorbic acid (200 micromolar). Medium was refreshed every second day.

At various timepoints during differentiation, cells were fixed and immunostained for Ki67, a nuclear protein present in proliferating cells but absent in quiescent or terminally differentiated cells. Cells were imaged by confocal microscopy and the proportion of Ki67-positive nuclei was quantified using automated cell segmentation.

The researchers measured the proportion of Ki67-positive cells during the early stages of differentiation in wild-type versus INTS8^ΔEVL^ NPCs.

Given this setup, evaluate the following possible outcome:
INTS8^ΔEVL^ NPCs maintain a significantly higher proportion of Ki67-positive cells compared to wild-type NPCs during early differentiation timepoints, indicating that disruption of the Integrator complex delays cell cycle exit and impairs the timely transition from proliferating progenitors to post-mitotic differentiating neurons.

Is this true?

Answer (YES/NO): NO